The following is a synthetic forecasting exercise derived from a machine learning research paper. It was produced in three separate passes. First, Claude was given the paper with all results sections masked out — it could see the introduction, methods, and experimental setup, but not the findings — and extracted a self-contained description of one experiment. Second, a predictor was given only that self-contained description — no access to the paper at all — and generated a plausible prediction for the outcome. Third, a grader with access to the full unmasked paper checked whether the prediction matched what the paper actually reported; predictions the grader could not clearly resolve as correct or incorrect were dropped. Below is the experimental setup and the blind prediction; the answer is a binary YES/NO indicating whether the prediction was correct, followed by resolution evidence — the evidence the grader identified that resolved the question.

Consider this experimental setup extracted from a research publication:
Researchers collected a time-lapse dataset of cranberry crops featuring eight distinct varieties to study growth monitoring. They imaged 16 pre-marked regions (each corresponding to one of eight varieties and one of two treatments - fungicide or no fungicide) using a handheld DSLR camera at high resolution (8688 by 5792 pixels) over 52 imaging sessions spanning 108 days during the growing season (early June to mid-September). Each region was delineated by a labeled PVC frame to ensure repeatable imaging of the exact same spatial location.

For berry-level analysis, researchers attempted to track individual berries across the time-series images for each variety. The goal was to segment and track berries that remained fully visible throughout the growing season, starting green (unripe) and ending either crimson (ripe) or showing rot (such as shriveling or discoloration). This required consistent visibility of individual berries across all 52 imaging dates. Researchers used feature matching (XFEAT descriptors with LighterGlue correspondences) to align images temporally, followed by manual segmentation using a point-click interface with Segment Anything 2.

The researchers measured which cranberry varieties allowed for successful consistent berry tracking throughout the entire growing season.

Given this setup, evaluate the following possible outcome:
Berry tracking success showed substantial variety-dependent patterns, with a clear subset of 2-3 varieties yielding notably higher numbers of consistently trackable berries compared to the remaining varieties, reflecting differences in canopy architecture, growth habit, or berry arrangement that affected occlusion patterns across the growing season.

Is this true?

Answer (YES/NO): YES